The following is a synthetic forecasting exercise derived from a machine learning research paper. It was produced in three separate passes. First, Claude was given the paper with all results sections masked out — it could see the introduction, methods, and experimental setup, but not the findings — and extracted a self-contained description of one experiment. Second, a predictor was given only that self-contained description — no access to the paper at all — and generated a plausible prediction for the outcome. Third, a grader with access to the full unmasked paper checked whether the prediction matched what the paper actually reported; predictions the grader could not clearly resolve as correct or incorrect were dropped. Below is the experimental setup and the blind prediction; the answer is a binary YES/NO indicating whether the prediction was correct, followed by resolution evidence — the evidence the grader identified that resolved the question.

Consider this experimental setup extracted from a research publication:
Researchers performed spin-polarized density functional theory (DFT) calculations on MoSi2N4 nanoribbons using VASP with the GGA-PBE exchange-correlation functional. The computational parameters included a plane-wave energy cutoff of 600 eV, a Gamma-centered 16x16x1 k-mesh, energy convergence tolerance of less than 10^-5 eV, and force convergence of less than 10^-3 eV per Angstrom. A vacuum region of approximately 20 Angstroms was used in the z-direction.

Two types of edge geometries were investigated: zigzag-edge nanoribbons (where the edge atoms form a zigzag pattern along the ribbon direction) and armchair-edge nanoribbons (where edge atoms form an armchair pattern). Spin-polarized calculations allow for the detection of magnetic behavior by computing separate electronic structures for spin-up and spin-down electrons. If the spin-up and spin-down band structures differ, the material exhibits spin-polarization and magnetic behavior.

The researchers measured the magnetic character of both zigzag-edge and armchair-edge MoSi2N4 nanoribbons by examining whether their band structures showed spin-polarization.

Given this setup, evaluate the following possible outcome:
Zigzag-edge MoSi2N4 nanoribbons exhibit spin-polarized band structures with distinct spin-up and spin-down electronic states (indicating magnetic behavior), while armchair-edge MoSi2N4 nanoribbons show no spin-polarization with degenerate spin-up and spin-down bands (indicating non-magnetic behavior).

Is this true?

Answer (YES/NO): YES